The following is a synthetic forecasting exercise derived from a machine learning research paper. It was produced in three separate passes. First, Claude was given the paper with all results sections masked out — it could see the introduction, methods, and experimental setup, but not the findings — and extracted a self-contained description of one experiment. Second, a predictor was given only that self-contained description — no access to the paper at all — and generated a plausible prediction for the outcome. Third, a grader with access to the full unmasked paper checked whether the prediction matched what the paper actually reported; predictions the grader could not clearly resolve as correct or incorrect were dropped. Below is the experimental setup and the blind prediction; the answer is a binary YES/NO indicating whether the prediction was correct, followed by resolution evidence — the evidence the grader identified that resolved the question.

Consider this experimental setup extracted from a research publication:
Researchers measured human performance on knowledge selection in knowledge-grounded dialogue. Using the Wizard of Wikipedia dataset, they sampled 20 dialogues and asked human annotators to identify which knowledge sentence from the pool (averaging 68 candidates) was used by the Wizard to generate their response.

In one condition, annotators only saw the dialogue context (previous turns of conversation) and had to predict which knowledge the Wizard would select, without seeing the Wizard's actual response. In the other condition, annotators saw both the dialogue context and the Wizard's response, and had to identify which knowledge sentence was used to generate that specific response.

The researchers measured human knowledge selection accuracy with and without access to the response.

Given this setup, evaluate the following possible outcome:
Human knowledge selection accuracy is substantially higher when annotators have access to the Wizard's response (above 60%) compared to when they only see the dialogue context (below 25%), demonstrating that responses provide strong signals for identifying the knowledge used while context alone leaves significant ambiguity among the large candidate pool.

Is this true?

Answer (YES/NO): YES